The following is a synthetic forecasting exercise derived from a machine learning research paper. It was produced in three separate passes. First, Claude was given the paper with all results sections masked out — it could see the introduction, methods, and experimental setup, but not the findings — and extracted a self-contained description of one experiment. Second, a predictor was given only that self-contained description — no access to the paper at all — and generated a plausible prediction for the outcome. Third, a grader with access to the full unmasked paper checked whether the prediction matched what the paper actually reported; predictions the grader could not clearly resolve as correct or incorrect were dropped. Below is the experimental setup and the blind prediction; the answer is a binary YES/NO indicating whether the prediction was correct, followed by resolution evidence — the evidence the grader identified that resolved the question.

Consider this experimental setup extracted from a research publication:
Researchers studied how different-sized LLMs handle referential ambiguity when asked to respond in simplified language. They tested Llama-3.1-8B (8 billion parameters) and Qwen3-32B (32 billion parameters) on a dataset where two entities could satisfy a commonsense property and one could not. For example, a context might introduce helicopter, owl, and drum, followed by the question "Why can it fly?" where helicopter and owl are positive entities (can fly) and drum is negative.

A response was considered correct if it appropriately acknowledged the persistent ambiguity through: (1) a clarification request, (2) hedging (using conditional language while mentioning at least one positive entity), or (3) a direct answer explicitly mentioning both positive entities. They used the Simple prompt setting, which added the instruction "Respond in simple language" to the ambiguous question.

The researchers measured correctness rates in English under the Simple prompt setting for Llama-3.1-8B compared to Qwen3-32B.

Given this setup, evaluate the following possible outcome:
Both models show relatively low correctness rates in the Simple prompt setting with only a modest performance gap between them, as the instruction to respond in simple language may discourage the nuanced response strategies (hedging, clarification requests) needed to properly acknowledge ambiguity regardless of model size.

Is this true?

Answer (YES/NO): NO